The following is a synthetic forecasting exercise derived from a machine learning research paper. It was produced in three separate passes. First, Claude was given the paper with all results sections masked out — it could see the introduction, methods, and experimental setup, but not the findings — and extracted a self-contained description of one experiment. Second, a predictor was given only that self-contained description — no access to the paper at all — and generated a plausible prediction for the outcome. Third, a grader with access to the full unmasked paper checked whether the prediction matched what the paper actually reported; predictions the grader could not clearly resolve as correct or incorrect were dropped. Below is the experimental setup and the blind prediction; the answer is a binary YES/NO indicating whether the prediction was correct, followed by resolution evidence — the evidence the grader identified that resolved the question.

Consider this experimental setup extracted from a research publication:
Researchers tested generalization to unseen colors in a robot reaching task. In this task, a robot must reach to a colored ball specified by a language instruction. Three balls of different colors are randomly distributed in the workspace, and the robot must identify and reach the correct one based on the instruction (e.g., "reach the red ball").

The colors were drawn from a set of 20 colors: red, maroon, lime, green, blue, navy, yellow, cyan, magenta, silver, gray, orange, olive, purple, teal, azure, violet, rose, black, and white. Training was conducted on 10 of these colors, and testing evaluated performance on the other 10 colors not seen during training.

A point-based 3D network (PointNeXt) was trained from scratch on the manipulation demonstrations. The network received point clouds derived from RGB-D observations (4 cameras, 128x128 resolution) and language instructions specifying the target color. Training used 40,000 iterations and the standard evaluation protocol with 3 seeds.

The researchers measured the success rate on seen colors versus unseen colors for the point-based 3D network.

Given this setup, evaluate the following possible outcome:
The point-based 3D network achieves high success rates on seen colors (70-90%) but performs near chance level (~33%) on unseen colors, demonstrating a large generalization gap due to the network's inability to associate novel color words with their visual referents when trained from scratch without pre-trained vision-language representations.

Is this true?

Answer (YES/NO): NO